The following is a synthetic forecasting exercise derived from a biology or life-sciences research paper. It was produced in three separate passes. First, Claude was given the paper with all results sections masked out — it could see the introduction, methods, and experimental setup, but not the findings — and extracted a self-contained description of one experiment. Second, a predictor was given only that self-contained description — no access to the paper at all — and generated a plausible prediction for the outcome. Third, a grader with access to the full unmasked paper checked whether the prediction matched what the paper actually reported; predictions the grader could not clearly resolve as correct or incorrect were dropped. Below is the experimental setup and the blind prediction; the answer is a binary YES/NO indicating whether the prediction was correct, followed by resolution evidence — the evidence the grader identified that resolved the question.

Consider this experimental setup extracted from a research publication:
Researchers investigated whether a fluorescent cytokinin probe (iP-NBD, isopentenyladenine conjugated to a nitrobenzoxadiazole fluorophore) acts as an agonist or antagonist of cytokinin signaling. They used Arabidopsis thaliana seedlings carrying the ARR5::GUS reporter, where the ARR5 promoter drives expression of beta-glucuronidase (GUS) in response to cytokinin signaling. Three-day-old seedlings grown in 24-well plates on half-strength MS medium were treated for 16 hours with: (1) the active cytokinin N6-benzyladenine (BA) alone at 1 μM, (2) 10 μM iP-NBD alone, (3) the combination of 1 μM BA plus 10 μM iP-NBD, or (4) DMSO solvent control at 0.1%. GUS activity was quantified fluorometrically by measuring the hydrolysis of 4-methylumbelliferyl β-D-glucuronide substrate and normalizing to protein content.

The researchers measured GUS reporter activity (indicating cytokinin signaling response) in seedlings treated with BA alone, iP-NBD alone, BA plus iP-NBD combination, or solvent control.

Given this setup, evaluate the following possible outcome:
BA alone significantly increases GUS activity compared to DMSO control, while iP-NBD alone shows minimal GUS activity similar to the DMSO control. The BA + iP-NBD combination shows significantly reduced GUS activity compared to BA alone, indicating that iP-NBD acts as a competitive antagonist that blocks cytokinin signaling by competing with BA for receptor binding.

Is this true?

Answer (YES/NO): YES